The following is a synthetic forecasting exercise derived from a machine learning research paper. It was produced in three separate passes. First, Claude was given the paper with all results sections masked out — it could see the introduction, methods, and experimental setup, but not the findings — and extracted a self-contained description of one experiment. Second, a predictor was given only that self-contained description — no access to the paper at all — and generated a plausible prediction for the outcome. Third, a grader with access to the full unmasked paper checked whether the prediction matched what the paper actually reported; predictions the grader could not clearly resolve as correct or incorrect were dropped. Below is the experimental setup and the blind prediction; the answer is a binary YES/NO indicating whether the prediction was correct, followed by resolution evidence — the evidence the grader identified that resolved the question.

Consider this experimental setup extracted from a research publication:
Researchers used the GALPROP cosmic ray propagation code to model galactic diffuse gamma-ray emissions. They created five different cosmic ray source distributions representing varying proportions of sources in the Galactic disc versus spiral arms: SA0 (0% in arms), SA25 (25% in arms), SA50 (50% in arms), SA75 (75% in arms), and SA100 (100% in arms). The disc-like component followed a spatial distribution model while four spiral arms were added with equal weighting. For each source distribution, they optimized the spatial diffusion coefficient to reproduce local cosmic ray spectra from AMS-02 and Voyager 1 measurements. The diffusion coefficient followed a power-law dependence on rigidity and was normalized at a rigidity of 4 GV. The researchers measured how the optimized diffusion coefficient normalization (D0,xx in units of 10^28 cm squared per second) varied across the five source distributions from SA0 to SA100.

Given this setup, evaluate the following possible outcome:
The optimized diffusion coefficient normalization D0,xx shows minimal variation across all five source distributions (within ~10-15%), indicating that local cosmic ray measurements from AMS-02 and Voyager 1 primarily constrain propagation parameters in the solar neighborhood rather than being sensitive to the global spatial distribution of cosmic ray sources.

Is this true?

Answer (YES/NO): NO